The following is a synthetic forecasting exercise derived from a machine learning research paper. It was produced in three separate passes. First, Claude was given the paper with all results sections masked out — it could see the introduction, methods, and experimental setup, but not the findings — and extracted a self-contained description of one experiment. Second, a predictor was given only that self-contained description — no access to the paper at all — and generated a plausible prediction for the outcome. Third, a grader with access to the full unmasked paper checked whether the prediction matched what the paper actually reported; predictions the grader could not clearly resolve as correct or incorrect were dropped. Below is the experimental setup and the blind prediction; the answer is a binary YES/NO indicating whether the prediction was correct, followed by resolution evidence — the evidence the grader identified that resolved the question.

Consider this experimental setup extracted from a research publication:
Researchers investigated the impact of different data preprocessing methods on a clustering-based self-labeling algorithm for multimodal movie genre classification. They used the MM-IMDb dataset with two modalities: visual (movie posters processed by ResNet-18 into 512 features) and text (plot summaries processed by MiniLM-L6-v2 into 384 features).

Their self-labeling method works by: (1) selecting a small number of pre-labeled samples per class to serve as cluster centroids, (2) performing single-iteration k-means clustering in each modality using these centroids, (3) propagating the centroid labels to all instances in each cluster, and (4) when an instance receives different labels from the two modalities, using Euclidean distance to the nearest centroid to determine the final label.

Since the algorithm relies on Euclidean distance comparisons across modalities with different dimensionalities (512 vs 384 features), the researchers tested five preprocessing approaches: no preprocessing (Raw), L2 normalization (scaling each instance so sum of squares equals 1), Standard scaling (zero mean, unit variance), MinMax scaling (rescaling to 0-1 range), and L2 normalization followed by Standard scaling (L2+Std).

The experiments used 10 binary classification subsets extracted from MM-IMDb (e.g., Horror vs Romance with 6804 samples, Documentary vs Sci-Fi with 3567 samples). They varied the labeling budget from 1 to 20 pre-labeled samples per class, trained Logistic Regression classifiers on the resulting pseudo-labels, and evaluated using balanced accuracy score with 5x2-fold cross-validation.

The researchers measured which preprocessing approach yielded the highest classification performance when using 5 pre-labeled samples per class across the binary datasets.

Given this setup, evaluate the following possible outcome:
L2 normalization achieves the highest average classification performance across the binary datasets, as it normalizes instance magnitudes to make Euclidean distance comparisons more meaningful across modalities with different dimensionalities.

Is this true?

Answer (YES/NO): NO